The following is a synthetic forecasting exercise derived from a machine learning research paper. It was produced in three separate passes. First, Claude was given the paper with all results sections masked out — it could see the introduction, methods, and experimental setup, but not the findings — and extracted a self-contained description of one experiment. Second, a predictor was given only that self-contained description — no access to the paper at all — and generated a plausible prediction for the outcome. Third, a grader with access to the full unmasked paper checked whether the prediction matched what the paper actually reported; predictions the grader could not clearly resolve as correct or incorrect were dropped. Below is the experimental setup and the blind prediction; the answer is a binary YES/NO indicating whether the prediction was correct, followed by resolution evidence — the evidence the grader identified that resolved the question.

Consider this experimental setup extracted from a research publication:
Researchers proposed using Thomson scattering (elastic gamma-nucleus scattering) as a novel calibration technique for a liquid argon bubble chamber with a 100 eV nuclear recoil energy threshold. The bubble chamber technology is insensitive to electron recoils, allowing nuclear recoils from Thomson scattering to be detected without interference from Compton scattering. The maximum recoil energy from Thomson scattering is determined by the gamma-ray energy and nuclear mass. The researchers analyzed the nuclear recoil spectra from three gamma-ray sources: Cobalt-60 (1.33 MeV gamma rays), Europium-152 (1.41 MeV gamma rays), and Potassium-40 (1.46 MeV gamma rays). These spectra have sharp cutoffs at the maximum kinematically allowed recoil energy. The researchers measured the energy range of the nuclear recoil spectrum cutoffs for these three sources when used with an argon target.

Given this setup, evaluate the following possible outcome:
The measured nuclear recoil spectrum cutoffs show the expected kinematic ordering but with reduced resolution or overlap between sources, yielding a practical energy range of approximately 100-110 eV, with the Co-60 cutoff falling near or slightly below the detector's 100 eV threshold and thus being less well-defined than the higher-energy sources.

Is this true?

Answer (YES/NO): NO